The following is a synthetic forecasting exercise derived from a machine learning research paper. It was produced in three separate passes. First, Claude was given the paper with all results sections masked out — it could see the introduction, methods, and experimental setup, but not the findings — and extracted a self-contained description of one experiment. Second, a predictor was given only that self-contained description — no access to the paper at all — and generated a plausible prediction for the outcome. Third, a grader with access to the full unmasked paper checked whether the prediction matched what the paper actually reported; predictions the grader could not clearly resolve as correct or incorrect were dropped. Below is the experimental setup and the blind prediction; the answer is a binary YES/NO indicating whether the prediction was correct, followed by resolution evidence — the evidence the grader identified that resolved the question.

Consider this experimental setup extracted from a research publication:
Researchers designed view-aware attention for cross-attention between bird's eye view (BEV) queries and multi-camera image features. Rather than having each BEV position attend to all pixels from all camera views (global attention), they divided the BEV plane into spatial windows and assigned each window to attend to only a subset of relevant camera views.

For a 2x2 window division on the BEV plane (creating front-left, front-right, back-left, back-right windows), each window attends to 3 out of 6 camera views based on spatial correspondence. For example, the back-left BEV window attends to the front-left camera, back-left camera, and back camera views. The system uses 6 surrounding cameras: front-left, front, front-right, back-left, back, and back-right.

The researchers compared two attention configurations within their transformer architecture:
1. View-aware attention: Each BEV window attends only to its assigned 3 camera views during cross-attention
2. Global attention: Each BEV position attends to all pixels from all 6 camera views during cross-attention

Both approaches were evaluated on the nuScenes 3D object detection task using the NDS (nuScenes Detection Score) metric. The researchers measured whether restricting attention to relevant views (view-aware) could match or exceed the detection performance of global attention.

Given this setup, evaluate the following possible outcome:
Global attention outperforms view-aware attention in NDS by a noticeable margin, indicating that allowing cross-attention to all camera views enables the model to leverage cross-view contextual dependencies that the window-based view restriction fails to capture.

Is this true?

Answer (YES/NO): NO